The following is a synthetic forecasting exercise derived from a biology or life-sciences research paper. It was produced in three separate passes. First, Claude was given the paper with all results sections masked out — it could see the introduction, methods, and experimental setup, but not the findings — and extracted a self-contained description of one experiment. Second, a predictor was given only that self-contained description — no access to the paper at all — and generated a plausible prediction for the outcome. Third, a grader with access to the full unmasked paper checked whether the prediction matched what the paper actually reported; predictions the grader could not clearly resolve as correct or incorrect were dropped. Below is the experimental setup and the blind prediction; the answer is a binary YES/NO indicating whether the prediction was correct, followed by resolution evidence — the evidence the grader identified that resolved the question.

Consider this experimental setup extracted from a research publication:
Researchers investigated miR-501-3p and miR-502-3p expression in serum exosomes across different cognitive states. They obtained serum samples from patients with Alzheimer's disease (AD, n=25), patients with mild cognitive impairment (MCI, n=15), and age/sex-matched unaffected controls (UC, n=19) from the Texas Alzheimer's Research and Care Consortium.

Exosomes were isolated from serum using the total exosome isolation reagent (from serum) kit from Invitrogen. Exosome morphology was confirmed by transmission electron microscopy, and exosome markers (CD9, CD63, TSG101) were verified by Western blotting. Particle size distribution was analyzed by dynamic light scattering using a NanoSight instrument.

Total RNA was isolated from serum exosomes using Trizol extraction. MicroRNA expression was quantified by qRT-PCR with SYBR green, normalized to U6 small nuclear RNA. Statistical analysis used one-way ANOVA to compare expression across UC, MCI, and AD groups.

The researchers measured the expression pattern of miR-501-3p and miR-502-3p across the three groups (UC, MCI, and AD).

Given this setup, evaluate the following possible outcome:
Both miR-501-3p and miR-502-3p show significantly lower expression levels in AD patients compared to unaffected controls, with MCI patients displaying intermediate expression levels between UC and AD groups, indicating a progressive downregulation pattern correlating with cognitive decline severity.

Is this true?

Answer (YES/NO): NO